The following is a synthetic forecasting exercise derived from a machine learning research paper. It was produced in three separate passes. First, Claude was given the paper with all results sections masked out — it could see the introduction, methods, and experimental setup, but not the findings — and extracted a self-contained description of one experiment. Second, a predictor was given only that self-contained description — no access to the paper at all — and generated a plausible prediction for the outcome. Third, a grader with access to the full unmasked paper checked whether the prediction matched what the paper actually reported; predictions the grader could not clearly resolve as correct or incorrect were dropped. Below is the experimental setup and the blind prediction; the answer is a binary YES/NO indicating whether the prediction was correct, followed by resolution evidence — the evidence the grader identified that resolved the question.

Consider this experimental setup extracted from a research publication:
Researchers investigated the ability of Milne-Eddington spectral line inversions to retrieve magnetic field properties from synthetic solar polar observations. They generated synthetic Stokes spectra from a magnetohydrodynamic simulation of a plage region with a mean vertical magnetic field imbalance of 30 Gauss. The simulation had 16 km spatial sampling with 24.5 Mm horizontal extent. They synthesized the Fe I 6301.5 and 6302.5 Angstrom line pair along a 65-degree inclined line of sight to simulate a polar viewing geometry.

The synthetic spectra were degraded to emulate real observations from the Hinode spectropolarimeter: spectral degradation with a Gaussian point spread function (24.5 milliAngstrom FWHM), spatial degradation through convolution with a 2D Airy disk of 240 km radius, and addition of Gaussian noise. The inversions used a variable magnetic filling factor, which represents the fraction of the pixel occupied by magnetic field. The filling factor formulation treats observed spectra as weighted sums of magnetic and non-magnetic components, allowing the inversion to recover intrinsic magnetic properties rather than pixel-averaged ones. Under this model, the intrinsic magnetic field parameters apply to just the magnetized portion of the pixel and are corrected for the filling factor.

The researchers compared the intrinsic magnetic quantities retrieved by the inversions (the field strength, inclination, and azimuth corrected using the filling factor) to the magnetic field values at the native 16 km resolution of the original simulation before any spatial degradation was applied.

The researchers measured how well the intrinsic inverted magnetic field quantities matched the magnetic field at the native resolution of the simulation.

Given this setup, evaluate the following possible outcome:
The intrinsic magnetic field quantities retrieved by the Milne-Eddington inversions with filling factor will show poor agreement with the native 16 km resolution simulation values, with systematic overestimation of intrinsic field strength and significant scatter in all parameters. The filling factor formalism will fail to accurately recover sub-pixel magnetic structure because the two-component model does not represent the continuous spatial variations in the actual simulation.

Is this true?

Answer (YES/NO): YES